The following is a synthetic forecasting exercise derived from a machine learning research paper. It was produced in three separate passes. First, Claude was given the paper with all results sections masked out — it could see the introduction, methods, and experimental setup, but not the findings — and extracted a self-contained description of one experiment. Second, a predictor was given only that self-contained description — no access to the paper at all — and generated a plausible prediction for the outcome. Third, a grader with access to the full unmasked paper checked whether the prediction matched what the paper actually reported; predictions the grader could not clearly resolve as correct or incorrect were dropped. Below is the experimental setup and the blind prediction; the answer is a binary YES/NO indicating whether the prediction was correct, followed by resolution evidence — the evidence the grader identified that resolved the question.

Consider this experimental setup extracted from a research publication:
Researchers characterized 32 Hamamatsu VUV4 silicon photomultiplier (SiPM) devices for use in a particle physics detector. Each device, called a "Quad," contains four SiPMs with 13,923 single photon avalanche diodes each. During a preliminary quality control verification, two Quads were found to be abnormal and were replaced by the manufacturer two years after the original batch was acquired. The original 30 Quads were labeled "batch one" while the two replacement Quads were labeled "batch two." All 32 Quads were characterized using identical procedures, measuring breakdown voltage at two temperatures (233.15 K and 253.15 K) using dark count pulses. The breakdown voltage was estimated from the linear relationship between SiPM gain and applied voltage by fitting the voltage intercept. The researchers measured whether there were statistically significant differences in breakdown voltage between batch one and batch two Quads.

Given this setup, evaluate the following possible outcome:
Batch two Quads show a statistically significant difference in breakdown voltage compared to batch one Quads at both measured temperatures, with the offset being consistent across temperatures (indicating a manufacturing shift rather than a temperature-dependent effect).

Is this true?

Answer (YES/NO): YES